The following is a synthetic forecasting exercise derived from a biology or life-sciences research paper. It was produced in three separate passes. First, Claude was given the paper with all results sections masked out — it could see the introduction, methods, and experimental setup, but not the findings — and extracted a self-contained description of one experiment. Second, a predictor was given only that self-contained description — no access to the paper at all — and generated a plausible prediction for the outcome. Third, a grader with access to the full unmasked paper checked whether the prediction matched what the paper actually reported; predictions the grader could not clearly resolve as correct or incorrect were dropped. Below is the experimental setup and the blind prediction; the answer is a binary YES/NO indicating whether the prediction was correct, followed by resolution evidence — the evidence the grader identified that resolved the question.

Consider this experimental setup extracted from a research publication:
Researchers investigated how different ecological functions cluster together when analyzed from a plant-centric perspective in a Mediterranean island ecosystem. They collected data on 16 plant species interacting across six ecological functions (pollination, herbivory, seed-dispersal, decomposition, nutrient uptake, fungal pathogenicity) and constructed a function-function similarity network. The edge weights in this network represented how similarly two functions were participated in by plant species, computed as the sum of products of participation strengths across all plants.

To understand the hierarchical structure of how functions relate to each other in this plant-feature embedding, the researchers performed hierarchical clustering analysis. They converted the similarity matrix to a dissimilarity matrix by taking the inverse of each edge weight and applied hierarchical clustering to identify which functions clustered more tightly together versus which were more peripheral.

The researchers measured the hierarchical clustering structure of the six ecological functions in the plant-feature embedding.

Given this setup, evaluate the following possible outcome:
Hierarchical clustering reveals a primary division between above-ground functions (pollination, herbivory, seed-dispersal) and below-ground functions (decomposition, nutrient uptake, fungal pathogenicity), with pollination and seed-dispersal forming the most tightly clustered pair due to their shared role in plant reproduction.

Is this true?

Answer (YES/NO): NO